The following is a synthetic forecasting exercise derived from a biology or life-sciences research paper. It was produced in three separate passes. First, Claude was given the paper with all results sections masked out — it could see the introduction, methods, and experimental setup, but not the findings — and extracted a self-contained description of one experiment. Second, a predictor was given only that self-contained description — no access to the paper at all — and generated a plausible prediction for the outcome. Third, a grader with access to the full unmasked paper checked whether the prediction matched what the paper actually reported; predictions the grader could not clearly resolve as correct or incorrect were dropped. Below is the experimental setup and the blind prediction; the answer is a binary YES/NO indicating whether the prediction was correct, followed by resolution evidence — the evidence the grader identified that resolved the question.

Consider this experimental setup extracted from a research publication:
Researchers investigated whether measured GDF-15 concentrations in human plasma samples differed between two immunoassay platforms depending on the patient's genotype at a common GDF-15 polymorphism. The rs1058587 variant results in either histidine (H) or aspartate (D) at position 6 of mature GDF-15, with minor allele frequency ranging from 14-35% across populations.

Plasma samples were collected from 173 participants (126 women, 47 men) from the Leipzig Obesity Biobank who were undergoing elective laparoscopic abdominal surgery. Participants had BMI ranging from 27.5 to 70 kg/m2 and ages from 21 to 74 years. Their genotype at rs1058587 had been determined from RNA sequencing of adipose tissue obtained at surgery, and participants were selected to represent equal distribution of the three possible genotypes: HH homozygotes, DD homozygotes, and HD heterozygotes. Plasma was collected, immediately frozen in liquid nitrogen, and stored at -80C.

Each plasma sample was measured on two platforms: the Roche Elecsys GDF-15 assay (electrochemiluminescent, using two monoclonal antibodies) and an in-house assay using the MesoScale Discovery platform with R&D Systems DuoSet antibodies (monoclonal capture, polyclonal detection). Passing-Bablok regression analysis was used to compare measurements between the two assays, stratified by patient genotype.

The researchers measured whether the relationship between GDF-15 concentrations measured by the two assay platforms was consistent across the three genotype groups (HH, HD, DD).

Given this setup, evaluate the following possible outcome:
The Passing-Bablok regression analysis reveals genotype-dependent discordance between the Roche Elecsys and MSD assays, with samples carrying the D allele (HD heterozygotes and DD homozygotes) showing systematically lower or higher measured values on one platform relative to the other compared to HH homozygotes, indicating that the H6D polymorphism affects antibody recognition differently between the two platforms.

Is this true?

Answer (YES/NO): YES